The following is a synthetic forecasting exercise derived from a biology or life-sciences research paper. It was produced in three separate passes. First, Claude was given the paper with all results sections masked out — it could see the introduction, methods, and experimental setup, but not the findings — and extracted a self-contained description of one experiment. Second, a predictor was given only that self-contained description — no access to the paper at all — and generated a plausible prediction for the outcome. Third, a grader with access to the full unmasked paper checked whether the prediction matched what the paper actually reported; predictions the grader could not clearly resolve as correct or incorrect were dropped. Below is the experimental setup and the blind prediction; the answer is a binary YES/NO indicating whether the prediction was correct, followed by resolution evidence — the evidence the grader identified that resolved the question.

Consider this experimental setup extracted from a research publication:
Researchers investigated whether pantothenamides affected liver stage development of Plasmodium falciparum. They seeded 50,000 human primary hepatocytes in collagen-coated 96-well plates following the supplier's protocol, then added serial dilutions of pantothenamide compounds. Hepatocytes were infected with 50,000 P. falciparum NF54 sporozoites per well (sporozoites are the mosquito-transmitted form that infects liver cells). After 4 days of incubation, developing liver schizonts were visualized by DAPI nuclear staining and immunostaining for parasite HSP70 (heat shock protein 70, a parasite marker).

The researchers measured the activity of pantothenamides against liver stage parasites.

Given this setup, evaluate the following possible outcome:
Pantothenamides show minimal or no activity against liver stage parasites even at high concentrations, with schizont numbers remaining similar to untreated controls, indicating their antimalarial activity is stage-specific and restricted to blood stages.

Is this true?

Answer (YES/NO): NO